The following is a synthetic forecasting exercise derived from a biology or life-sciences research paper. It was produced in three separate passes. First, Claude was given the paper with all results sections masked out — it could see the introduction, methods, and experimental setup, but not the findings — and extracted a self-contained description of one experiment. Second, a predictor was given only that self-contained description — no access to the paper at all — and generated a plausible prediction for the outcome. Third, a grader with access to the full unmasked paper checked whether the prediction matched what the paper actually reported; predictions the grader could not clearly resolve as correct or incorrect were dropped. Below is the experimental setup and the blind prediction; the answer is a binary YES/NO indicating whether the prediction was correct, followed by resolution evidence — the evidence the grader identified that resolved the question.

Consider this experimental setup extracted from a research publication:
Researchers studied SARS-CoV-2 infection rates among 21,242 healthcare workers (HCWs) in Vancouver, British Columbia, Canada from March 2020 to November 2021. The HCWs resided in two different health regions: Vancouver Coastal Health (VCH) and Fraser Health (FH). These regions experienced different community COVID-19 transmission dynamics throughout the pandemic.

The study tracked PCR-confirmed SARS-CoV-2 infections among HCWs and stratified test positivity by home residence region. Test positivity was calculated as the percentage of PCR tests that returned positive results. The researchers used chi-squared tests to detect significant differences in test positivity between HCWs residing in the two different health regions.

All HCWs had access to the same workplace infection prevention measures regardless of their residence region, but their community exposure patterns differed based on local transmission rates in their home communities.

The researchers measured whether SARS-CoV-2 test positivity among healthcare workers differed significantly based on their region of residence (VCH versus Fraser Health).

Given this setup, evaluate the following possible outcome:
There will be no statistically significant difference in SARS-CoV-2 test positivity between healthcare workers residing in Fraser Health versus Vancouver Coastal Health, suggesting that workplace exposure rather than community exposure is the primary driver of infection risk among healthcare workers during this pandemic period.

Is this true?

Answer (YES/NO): NO